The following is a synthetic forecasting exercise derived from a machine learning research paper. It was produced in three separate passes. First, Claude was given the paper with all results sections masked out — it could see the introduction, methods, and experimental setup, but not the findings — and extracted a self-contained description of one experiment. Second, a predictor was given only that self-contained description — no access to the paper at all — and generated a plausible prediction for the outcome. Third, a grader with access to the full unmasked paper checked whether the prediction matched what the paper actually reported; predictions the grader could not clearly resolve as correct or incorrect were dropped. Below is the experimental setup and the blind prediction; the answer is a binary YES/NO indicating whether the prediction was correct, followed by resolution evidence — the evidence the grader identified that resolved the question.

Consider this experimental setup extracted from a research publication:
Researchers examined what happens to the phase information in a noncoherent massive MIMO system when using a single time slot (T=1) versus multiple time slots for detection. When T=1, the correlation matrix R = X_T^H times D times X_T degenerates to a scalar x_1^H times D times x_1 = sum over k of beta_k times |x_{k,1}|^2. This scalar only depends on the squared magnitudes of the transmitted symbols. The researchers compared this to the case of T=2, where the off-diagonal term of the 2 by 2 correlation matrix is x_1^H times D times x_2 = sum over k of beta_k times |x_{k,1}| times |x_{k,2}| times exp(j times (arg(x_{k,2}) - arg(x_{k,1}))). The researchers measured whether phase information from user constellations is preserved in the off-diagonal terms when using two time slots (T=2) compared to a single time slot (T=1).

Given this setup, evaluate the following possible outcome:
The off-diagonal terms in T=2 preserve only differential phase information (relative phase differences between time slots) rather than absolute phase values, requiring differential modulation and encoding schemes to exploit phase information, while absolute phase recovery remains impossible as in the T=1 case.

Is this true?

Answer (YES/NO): YES